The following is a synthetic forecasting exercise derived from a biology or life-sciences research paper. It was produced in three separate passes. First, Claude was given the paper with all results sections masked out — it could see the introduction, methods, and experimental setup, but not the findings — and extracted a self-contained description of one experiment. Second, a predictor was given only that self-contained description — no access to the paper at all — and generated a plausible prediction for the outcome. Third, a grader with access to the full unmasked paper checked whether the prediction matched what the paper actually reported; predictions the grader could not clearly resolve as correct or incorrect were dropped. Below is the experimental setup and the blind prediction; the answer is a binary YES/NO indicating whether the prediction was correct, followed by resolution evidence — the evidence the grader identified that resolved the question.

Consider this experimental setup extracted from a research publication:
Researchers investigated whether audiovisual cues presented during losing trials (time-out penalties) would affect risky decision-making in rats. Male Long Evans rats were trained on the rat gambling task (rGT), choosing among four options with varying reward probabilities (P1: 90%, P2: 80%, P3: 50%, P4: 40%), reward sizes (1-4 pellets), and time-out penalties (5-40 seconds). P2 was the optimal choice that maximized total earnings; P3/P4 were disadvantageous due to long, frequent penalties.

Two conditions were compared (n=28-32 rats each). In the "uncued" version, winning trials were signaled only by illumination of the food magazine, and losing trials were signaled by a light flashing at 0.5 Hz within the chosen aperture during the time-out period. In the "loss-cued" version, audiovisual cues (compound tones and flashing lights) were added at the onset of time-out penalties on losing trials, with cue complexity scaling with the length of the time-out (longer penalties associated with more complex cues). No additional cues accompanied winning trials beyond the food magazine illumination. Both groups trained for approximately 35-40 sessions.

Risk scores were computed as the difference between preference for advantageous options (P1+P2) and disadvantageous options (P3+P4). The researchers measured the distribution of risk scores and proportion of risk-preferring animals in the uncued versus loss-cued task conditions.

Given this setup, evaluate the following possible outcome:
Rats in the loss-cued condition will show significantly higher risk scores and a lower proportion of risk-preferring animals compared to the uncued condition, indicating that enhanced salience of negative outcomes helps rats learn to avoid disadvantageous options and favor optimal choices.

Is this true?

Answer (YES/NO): YES